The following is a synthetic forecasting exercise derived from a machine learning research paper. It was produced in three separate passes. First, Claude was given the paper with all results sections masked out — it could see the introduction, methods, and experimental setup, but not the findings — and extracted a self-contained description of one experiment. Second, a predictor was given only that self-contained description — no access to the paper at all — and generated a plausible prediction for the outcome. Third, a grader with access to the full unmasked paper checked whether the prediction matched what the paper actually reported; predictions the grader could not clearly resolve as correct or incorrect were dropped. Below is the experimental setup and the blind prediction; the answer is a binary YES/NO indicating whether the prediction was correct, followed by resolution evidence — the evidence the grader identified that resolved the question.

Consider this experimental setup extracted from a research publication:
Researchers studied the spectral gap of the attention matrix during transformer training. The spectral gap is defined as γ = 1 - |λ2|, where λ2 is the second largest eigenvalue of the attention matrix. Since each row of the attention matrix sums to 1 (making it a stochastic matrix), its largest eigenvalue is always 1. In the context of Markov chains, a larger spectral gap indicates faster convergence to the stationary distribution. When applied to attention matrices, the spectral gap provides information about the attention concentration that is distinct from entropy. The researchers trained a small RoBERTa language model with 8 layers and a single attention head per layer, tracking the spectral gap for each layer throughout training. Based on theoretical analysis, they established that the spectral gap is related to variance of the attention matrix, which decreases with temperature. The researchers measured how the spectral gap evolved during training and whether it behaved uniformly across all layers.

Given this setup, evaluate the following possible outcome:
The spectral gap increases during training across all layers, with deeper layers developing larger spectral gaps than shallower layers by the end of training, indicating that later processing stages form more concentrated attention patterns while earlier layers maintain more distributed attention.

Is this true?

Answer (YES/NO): NO